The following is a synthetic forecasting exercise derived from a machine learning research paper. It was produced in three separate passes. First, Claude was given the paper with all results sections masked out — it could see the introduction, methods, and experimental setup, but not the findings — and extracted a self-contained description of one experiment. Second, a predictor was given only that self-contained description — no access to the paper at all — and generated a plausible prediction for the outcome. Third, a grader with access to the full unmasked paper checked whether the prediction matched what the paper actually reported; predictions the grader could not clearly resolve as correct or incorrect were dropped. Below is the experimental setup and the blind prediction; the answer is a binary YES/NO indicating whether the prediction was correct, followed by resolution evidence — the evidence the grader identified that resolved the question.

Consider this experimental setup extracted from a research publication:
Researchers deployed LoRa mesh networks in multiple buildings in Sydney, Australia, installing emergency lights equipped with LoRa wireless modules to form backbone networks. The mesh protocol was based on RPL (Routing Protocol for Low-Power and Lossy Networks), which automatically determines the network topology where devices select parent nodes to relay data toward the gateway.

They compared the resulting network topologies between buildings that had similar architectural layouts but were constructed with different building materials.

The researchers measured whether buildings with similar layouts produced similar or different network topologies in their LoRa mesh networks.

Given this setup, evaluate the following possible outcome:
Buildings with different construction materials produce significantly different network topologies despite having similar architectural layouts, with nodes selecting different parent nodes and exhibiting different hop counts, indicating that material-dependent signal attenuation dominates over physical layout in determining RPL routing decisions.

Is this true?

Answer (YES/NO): YES